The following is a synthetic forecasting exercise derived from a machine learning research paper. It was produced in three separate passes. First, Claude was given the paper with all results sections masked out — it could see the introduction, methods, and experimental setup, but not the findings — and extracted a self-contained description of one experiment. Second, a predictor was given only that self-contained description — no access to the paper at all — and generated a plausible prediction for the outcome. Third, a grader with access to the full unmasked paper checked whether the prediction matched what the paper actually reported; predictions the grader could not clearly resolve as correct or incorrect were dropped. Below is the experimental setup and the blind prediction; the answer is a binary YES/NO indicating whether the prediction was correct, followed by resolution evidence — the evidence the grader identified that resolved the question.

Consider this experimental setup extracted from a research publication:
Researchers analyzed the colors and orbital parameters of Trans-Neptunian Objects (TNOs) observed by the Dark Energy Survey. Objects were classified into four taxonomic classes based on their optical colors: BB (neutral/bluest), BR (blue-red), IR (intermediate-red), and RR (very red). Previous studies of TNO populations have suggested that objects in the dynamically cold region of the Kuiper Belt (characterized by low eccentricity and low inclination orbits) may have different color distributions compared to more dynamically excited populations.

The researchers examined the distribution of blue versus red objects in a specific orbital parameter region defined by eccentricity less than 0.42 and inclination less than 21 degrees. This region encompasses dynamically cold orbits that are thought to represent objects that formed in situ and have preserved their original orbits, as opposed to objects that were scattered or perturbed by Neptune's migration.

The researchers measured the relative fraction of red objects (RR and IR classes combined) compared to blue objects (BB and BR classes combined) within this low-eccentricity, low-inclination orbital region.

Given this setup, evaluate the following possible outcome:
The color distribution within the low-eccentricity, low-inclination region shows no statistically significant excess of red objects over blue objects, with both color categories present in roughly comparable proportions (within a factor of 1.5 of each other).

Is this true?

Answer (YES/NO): NO